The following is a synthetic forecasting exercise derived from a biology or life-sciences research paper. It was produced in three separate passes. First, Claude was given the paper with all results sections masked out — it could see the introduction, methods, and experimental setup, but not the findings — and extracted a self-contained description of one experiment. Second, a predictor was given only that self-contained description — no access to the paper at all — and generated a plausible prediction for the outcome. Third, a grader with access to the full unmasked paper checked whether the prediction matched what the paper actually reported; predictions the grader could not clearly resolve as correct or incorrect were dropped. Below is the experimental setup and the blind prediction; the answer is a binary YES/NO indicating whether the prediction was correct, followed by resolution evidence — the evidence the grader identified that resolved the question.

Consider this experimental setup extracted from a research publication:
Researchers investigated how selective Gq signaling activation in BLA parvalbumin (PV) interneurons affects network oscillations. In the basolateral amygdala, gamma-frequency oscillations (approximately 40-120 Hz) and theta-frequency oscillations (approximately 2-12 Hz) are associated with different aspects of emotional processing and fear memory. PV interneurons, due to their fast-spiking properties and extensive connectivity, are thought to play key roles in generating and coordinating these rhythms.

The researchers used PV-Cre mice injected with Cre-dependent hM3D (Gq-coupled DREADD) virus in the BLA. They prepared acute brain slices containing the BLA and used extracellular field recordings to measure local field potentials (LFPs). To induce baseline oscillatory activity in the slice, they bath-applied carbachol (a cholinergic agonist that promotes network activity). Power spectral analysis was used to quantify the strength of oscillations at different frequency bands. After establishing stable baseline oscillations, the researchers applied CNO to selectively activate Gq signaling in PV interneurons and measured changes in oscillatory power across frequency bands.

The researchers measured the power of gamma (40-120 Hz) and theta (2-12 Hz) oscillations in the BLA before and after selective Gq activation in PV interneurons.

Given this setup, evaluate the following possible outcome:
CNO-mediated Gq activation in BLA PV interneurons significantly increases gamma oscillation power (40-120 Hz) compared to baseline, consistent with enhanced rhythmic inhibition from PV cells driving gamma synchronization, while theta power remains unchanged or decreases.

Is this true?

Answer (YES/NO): NO